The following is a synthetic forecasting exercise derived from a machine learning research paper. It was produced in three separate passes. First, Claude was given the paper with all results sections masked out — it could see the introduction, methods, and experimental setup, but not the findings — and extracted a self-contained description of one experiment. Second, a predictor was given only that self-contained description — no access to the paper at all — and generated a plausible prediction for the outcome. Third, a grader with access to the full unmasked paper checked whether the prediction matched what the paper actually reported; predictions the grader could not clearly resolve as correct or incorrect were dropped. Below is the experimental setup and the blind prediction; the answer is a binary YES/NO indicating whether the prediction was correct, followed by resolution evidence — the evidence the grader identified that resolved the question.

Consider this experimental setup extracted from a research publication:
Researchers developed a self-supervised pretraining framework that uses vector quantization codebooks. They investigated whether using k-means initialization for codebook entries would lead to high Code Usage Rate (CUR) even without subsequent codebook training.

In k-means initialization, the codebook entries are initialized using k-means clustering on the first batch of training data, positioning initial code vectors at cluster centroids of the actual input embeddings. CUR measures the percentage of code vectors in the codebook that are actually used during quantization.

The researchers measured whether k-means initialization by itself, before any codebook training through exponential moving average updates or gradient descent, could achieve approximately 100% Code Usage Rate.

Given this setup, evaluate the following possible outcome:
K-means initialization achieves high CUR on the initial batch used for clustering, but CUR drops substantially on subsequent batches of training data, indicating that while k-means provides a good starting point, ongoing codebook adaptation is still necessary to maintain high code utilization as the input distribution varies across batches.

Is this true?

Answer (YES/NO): NO